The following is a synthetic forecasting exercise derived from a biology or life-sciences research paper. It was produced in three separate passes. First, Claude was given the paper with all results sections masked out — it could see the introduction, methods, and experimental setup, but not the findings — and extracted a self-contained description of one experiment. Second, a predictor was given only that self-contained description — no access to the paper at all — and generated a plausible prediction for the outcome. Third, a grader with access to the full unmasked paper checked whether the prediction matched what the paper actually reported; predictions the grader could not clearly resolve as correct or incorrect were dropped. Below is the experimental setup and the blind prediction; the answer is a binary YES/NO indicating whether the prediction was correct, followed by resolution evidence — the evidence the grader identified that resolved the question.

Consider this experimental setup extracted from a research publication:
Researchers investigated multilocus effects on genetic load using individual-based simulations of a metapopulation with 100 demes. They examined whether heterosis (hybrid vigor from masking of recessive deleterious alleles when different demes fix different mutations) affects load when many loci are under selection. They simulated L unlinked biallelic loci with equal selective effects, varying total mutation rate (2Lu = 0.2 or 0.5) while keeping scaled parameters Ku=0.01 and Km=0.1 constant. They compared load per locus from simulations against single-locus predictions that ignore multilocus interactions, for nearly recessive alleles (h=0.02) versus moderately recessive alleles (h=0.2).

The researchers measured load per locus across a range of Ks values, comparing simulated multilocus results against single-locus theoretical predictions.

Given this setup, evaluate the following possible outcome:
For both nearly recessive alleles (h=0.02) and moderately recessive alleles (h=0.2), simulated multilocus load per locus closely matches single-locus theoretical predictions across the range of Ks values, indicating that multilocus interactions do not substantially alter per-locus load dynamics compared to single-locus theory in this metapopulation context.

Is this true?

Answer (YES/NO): NO